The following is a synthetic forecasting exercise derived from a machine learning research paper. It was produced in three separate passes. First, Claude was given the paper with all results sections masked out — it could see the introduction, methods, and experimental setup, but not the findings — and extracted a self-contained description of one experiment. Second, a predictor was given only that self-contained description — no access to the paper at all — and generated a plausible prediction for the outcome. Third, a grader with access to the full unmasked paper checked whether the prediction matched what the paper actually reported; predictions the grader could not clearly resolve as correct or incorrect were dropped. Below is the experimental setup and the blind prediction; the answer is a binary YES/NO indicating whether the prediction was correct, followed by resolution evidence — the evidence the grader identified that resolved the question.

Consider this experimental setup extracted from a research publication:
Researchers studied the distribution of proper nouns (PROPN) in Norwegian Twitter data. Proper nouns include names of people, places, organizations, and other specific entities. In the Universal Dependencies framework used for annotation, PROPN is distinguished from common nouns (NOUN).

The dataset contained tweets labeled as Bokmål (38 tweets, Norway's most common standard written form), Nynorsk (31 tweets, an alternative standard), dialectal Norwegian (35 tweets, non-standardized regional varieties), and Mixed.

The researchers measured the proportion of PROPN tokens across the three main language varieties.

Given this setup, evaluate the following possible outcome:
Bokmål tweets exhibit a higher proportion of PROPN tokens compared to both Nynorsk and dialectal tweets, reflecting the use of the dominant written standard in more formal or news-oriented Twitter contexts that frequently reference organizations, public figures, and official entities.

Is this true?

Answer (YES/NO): YES